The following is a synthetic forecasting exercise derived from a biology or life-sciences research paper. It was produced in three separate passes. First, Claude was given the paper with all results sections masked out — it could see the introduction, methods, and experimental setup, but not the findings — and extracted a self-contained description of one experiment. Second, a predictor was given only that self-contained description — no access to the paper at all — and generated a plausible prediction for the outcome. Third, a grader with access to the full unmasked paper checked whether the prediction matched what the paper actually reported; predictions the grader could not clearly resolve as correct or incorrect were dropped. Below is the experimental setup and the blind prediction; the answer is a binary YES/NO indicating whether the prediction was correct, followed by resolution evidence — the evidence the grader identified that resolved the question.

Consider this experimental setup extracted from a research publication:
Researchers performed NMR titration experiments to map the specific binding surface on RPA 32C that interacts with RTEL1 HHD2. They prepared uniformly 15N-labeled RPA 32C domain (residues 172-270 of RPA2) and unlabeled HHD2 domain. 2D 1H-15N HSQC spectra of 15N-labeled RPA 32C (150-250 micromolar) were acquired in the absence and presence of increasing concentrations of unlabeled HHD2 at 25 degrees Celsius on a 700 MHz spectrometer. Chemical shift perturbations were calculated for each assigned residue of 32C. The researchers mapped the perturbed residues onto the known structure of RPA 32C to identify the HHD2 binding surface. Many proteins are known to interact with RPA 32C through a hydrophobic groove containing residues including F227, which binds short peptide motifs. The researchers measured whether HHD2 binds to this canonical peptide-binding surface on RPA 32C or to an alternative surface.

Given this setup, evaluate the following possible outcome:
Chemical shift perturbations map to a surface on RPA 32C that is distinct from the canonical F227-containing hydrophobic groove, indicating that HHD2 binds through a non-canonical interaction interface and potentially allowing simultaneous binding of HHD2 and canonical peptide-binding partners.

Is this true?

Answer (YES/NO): NO